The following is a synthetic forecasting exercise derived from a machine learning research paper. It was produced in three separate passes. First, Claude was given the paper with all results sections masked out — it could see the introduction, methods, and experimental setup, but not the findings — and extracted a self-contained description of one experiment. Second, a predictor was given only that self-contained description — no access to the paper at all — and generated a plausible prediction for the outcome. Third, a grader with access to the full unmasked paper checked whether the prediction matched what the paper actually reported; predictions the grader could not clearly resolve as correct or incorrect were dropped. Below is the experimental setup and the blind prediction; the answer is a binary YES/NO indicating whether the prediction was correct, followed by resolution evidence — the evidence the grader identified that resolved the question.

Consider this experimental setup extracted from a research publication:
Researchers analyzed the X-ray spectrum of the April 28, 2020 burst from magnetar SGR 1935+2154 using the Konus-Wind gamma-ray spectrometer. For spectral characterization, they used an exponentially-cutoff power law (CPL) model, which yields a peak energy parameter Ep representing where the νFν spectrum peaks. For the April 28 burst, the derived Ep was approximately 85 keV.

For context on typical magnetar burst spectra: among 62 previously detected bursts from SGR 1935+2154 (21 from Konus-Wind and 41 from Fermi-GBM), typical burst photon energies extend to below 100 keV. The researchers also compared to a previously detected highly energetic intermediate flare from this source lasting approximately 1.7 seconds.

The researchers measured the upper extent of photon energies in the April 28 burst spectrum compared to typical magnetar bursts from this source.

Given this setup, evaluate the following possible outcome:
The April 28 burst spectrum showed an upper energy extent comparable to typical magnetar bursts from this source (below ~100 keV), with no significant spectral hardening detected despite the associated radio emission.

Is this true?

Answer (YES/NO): NO